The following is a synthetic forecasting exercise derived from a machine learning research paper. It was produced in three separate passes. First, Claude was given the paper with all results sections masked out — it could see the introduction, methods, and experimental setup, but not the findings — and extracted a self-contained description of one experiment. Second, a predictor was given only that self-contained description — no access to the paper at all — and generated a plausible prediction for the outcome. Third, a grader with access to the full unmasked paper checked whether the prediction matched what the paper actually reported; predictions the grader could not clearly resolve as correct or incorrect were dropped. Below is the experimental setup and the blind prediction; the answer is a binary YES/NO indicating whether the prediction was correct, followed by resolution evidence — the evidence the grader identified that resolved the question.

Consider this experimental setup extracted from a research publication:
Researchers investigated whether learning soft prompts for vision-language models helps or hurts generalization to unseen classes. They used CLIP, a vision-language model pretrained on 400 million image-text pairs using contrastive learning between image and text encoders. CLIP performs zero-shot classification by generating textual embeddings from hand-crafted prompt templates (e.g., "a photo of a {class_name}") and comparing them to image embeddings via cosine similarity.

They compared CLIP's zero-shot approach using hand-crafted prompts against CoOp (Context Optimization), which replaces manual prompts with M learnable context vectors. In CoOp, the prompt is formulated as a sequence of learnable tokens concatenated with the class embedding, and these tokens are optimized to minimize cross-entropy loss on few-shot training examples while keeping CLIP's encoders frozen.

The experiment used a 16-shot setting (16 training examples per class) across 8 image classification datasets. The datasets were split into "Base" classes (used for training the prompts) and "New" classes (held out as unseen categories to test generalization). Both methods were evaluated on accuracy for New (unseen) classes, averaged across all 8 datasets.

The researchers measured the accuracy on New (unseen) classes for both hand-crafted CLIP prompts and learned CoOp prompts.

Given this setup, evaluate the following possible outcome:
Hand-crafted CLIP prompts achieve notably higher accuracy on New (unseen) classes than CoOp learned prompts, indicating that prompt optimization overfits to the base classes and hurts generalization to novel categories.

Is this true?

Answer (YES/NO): YES